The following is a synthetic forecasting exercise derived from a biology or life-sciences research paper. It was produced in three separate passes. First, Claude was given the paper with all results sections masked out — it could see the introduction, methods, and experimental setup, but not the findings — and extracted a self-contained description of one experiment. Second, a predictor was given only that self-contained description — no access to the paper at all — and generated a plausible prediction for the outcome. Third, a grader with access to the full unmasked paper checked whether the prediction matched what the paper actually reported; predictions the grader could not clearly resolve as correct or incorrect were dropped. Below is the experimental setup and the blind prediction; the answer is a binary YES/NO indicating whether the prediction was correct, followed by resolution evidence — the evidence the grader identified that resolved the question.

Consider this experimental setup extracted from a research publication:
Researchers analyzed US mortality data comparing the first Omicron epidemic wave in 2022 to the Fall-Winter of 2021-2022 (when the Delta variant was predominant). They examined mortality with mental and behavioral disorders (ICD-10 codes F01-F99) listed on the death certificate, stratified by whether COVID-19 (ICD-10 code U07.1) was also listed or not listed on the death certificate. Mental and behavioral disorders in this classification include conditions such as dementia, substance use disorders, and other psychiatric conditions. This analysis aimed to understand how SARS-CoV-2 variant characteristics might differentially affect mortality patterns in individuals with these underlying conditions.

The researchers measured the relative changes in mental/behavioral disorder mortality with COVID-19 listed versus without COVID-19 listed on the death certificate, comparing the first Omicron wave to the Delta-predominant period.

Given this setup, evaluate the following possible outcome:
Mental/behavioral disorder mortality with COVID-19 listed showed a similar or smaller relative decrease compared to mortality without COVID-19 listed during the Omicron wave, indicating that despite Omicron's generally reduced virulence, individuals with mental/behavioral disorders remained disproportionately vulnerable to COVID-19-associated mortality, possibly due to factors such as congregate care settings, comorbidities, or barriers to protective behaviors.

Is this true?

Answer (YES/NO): NO